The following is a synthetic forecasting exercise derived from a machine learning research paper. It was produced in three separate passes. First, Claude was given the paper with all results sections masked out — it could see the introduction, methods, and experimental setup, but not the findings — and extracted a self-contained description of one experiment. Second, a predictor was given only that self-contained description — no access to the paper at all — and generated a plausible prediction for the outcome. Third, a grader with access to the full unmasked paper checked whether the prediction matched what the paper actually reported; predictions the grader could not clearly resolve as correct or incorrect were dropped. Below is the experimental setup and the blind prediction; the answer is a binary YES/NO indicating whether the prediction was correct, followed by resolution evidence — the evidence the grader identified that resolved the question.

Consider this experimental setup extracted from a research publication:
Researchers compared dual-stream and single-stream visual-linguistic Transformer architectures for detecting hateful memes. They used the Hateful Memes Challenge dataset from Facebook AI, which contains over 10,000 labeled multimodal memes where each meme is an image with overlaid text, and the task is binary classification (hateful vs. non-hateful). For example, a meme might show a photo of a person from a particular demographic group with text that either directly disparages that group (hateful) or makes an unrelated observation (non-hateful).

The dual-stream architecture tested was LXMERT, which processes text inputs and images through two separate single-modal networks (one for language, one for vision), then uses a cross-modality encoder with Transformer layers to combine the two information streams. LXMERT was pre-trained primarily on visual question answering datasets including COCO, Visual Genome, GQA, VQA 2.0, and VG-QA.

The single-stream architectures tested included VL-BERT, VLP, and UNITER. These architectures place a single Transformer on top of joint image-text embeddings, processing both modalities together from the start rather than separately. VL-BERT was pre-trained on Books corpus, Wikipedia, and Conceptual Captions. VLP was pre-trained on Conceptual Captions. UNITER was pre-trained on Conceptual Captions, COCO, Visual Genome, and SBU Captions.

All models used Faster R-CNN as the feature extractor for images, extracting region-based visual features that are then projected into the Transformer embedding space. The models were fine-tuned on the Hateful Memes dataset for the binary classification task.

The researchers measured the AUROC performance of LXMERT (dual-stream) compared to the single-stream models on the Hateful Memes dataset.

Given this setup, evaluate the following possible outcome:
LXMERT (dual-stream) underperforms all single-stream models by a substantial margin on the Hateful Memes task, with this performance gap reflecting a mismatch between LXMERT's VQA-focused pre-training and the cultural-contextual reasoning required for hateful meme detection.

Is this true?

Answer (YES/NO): NO